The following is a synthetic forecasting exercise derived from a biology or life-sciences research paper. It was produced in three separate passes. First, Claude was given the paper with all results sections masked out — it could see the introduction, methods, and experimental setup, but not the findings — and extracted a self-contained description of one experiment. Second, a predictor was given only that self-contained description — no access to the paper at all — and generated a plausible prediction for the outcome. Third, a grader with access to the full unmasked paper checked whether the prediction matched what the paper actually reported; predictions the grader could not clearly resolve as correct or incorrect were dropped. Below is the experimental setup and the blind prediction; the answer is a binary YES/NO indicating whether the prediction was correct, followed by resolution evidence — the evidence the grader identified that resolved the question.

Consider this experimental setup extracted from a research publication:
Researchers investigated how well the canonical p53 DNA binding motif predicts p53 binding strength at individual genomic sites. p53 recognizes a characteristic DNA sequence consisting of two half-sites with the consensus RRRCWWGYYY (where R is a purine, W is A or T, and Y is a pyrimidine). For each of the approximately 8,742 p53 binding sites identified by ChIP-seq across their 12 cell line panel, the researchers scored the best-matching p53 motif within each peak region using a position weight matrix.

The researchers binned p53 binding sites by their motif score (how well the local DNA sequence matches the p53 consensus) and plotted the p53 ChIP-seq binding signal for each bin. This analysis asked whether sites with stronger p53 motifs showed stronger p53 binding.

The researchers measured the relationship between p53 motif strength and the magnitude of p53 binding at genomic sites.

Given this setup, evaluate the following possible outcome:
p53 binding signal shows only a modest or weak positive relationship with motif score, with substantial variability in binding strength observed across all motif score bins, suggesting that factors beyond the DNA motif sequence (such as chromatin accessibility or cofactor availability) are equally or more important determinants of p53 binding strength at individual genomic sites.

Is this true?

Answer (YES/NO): YES